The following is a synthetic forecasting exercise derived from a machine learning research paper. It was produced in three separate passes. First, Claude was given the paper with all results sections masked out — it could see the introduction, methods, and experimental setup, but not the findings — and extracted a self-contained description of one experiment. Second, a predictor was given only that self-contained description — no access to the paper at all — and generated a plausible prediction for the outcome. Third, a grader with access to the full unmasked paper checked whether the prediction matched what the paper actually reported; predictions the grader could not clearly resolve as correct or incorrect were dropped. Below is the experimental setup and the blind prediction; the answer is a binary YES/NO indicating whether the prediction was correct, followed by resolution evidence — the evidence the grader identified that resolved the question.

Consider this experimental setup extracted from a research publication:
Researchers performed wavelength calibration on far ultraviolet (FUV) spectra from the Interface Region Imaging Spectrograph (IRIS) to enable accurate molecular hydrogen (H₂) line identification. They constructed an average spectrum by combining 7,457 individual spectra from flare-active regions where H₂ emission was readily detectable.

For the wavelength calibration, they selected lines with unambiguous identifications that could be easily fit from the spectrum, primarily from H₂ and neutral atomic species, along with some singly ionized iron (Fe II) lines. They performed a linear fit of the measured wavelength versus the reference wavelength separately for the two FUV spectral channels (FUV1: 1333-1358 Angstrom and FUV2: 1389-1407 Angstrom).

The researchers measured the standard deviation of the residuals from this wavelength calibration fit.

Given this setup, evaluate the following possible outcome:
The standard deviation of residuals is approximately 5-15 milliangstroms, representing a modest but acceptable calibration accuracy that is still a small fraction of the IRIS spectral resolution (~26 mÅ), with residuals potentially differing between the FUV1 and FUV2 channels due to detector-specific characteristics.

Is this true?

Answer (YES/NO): YES